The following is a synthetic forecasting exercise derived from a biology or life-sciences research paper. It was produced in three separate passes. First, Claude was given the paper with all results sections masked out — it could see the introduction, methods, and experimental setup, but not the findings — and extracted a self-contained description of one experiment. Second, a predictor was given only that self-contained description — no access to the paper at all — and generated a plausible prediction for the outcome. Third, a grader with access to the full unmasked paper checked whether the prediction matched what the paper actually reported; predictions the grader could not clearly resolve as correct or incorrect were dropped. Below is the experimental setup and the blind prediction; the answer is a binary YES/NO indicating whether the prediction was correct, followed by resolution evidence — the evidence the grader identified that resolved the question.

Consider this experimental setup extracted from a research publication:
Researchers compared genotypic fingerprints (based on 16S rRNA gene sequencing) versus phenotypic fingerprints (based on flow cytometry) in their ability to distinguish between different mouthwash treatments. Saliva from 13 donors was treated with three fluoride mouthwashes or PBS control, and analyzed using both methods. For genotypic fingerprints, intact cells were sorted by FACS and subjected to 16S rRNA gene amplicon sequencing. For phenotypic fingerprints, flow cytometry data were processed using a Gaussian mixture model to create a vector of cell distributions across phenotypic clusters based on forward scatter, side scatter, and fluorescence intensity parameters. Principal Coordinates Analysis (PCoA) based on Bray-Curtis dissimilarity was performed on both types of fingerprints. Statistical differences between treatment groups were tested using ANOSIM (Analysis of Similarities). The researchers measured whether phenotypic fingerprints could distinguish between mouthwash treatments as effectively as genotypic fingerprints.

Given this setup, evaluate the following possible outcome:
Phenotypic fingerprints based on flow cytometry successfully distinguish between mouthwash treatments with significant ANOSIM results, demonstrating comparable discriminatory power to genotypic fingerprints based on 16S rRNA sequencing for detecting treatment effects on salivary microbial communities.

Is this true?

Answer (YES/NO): YES